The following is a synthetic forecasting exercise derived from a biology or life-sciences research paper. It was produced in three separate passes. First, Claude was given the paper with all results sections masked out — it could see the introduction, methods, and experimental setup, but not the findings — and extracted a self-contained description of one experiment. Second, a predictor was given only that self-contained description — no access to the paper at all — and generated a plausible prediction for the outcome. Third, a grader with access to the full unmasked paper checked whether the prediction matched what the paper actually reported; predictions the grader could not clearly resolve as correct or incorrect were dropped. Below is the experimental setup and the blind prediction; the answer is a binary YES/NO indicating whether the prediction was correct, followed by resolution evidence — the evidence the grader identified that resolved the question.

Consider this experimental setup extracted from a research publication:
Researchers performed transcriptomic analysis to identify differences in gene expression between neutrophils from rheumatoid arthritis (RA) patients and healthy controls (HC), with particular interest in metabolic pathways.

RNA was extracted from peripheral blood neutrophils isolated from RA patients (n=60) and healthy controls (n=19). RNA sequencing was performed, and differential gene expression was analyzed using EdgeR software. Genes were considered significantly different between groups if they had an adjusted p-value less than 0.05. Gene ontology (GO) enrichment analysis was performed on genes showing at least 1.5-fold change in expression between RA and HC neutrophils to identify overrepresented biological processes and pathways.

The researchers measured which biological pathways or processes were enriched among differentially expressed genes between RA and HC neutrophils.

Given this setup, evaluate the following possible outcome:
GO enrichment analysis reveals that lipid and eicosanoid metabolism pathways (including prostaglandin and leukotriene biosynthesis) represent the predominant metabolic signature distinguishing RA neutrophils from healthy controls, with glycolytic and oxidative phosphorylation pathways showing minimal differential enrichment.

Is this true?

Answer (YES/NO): NO